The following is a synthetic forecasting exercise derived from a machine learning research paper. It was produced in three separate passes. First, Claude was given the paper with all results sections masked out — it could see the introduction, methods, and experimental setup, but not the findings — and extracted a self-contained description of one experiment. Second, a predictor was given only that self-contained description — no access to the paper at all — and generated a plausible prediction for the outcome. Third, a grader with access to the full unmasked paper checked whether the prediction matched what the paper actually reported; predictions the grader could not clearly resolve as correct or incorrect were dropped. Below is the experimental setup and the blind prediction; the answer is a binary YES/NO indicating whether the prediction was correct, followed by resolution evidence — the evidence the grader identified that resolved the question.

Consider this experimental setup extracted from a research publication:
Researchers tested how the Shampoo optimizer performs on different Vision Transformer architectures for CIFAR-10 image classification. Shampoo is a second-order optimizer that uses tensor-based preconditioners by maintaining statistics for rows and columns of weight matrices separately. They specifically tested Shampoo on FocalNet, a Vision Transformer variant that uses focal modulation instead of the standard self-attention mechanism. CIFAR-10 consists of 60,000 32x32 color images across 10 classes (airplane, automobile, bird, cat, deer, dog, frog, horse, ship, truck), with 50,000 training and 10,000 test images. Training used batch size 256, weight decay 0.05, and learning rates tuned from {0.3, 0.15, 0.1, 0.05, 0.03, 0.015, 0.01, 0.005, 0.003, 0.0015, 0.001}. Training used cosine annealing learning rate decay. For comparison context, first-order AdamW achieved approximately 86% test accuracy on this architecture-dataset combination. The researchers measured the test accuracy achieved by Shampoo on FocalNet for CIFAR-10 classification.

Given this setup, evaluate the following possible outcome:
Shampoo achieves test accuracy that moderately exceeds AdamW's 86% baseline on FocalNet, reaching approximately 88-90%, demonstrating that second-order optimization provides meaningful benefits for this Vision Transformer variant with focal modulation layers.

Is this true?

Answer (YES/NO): NO